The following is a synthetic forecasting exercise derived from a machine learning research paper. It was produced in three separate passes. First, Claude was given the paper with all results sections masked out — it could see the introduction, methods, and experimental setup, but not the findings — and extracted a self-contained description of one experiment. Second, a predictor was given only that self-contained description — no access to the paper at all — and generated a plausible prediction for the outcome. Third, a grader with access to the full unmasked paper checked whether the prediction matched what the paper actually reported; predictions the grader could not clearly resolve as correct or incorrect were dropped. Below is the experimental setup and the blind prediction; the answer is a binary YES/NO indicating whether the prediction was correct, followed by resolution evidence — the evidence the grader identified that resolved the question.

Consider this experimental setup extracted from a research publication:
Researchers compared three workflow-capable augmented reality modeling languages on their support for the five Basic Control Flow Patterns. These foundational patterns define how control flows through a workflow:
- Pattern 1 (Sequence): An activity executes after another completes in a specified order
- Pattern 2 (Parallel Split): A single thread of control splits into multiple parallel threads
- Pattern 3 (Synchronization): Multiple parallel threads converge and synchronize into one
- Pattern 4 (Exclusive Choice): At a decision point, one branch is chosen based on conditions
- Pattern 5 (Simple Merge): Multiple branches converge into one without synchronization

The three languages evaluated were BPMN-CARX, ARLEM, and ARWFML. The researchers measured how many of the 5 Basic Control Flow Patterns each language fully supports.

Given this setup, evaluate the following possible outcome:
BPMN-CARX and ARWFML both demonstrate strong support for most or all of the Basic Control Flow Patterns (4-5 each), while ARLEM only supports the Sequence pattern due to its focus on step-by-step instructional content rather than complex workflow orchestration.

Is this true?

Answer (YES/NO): NO